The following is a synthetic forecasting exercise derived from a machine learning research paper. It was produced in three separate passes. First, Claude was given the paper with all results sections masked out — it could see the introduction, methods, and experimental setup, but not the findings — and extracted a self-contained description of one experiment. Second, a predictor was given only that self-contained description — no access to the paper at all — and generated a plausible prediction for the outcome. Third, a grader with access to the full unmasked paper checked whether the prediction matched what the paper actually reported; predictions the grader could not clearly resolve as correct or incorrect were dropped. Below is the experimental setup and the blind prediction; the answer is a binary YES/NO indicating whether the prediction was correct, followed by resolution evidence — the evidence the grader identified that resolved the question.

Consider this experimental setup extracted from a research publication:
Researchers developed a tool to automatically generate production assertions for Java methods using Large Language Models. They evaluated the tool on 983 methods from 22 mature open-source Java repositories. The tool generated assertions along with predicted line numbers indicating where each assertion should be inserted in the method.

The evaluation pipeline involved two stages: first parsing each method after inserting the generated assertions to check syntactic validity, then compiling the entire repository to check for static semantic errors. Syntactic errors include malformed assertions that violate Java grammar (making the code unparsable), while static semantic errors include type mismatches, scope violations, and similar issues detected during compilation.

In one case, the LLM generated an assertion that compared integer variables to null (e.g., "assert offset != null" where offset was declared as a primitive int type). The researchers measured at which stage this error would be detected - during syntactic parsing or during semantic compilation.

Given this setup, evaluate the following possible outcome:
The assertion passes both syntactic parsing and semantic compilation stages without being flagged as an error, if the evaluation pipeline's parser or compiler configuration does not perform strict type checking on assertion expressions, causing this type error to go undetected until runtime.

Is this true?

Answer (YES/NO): NO